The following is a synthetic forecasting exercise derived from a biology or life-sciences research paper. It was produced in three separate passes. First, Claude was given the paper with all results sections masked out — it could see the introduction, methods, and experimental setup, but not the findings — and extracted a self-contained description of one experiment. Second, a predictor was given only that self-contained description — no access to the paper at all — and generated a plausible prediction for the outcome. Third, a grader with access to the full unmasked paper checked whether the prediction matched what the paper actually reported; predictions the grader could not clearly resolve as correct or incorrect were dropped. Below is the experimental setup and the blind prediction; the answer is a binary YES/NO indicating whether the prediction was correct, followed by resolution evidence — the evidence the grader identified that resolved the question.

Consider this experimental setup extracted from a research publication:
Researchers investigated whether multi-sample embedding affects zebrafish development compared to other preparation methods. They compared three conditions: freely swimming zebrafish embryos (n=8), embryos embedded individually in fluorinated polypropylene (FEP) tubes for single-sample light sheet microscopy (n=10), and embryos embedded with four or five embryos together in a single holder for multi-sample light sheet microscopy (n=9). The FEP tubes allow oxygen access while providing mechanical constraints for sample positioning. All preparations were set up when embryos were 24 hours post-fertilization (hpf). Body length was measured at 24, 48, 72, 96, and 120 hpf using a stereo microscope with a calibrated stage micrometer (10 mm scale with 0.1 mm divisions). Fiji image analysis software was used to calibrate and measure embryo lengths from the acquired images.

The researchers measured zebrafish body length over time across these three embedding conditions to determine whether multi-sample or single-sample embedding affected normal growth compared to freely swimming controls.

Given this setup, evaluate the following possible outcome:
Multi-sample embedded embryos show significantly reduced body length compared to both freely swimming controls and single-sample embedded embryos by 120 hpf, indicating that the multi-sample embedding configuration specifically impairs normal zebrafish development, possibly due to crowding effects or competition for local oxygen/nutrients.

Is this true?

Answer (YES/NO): NO